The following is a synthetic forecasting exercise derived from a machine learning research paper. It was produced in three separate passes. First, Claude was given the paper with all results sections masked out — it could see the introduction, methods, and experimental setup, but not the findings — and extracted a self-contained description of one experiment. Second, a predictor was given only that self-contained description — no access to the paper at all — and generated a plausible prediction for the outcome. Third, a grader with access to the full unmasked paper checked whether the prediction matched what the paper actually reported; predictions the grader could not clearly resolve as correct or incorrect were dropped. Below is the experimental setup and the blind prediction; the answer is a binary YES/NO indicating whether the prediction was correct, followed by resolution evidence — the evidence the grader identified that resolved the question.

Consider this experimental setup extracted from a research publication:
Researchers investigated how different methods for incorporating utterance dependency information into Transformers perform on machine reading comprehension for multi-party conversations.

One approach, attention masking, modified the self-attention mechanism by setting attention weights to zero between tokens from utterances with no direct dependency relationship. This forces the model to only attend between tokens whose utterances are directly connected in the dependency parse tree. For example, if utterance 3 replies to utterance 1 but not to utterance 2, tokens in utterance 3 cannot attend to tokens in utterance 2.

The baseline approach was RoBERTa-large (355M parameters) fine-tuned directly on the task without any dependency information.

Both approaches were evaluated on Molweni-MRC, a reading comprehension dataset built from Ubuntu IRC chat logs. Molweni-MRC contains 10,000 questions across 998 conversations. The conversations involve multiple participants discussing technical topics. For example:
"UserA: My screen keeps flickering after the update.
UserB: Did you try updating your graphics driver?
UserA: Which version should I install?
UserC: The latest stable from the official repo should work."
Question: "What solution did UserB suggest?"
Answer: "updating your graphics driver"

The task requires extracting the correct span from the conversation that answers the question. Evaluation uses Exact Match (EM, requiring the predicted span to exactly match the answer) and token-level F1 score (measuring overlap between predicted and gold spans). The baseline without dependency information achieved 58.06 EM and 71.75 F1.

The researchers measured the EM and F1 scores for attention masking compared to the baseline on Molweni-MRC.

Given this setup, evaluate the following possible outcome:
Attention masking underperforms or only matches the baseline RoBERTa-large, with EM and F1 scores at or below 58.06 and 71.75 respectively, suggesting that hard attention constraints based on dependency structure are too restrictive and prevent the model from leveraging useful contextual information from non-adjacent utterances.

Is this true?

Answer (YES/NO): NO